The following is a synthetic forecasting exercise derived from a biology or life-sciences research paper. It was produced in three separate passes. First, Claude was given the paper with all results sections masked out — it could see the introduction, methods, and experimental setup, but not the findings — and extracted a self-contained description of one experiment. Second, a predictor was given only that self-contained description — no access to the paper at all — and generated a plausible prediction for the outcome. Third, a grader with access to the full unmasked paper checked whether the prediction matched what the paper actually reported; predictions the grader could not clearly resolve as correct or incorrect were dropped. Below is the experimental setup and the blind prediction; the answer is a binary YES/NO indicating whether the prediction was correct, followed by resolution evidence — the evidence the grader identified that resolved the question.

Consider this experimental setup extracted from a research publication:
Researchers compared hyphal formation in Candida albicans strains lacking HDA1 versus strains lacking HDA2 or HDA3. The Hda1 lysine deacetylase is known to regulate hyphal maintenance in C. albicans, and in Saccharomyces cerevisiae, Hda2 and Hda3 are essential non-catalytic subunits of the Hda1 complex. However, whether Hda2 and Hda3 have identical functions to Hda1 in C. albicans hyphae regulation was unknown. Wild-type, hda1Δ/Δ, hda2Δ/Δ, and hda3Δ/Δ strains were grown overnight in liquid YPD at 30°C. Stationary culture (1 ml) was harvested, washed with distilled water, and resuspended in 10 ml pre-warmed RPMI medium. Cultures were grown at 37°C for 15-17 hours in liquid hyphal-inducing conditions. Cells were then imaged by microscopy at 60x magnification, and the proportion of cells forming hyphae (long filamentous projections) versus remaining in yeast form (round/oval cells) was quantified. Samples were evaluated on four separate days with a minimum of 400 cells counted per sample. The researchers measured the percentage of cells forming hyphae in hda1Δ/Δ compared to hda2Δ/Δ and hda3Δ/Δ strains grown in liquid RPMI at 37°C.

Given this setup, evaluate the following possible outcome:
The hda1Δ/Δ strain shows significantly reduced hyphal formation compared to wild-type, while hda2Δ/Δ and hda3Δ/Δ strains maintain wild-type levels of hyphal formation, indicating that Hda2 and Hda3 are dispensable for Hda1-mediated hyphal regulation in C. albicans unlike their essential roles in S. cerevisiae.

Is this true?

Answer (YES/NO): NO